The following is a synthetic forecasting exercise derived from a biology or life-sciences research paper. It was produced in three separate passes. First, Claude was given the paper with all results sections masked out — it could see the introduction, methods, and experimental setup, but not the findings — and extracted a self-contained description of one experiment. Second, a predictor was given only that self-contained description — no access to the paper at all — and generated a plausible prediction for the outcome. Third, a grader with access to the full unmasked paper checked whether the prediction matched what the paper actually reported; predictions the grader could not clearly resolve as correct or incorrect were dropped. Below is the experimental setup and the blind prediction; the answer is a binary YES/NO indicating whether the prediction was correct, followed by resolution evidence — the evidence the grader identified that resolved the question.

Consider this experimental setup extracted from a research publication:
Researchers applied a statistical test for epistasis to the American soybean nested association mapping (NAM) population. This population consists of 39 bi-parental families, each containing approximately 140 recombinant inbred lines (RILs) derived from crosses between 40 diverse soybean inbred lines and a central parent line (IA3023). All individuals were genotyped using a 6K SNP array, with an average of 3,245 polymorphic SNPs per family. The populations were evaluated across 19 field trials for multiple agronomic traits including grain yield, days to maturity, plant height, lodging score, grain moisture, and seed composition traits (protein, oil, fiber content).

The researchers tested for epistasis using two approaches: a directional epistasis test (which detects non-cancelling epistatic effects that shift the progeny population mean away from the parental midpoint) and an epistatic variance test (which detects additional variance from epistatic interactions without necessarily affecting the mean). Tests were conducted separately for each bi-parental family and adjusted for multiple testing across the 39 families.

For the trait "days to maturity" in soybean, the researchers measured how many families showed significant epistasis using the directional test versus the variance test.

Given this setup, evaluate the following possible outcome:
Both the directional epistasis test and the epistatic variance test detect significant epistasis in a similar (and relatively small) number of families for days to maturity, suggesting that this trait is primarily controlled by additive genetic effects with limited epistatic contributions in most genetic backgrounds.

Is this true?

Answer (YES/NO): NO